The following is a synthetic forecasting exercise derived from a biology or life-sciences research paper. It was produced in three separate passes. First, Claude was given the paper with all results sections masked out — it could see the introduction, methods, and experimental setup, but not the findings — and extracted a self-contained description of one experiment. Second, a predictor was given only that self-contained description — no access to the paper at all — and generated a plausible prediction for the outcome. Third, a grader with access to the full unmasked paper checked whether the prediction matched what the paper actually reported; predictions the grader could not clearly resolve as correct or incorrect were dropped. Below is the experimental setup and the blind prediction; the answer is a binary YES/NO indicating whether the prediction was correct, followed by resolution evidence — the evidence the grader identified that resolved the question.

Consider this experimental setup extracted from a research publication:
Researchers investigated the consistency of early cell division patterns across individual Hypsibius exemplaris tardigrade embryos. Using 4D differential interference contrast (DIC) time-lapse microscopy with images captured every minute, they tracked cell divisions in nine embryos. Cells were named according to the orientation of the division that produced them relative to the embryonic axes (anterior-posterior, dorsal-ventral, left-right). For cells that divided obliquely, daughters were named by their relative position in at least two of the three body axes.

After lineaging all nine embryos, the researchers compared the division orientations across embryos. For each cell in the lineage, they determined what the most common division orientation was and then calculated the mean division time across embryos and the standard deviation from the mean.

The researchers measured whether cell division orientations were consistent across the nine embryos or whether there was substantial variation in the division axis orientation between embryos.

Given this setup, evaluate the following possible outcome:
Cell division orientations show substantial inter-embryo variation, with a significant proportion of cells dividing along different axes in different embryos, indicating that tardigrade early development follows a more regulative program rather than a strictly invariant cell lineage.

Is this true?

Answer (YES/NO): NO